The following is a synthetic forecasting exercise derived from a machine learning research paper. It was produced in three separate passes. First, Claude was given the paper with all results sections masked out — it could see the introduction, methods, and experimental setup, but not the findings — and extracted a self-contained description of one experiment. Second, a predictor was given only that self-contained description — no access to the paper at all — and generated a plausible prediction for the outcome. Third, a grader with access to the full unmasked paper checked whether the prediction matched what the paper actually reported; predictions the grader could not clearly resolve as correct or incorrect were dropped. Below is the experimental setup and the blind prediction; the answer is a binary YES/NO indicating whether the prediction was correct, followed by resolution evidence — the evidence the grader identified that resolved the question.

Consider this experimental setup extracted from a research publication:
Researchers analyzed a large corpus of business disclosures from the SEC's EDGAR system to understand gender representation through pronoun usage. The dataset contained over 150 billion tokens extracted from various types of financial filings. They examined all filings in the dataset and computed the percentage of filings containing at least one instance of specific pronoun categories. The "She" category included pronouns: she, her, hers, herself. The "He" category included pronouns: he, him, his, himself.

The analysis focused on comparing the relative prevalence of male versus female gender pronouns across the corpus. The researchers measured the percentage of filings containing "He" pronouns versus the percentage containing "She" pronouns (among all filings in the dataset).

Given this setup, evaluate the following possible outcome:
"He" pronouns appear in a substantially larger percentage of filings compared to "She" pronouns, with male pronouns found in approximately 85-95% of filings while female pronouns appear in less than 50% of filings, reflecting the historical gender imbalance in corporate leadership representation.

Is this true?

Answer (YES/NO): NO